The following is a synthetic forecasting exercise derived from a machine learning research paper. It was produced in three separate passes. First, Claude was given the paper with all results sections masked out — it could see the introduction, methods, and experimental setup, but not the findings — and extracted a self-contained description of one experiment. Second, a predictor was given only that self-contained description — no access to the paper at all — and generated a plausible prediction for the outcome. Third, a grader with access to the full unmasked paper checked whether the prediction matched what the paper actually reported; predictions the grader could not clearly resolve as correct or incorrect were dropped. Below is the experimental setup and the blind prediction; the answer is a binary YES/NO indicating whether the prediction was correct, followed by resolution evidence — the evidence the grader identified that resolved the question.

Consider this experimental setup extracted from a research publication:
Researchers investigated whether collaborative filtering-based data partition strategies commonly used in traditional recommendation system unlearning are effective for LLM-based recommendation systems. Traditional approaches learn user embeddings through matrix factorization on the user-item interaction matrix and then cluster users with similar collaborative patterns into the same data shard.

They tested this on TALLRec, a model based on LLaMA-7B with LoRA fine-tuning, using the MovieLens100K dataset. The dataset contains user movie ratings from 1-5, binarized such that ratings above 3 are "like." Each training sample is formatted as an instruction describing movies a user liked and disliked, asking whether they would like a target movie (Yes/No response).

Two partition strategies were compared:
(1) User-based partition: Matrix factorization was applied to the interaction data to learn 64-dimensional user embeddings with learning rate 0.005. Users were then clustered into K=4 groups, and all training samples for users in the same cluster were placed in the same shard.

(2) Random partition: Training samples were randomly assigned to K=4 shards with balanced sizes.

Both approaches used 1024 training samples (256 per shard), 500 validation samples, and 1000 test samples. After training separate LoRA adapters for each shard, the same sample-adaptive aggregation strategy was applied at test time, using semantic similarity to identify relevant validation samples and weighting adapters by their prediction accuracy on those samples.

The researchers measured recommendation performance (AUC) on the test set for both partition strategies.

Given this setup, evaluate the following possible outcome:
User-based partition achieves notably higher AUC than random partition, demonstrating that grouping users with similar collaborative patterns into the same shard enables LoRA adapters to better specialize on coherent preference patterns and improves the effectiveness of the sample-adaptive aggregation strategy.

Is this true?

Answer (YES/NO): NO